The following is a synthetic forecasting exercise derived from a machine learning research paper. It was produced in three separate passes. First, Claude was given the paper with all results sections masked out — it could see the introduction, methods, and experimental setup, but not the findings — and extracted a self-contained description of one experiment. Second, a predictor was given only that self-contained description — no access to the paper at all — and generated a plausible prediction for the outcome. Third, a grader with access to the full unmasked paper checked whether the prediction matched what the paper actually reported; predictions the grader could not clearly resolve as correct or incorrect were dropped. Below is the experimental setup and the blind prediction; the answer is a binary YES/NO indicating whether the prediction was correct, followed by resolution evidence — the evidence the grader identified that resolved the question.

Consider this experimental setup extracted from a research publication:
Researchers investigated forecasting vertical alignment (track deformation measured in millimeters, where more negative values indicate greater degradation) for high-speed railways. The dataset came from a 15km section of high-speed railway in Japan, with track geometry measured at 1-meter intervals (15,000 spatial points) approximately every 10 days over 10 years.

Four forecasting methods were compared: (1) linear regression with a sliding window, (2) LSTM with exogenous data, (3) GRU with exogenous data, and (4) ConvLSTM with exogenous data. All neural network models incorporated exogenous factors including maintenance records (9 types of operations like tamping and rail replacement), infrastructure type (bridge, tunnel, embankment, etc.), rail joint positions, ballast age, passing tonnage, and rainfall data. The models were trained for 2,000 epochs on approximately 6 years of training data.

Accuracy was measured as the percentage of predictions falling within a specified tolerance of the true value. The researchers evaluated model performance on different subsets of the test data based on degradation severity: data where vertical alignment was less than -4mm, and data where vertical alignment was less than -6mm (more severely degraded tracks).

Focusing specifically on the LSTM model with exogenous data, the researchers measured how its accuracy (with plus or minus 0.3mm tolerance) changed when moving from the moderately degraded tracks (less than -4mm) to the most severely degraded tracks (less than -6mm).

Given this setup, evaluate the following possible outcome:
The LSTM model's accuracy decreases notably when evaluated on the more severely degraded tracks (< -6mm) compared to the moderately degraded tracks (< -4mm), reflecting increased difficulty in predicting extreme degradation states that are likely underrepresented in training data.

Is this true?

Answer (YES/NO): YES